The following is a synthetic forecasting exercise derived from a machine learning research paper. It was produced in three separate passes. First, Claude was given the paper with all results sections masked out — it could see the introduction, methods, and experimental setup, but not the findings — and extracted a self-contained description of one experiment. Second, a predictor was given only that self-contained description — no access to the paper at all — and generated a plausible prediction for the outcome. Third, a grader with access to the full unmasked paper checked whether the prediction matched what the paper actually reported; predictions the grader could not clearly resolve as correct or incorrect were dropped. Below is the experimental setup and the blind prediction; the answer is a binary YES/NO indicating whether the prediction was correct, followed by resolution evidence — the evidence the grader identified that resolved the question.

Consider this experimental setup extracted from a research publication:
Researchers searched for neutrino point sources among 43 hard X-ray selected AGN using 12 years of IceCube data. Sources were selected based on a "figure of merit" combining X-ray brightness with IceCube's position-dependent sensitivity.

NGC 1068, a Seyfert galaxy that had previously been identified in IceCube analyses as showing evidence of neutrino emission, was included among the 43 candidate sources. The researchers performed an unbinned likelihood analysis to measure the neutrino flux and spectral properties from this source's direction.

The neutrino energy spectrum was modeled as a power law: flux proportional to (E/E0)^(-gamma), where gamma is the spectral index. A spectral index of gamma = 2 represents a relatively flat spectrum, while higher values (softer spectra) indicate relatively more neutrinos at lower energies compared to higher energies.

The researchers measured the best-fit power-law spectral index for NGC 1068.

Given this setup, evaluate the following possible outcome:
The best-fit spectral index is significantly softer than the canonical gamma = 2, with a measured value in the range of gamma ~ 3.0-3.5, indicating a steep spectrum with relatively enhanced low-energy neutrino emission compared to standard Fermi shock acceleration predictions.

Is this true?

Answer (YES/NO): YES